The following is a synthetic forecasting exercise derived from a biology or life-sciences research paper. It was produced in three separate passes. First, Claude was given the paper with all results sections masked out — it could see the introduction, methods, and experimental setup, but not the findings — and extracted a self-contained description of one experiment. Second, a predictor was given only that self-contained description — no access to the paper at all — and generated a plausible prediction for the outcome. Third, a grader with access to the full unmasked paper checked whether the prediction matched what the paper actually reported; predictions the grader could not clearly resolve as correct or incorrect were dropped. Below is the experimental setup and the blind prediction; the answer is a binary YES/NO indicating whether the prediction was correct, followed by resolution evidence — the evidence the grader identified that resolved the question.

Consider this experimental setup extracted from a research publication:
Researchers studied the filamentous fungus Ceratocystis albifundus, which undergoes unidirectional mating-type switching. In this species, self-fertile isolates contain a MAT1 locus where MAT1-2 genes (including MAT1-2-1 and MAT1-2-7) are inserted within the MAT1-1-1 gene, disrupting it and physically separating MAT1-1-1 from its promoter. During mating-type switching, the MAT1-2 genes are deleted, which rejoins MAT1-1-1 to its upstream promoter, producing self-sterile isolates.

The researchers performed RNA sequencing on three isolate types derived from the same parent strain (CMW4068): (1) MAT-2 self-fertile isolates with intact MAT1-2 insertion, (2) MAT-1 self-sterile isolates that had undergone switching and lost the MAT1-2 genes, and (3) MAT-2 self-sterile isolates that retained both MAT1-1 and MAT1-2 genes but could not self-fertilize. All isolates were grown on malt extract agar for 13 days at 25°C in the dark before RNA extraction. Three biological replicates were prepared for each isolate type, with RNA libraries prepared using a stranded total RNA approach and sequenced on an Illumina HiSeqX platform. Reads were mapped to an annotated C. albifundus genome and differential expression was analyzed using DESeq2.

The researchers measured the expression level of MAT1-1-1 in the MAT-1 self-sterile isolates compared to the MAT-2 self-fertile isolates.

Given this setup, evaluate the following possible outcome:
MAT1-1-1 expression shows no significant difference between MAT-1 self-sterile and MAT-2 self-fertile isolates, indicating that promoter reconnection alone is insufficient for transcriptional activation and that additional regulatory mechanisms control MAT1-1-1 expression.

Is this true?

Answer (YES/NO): NO